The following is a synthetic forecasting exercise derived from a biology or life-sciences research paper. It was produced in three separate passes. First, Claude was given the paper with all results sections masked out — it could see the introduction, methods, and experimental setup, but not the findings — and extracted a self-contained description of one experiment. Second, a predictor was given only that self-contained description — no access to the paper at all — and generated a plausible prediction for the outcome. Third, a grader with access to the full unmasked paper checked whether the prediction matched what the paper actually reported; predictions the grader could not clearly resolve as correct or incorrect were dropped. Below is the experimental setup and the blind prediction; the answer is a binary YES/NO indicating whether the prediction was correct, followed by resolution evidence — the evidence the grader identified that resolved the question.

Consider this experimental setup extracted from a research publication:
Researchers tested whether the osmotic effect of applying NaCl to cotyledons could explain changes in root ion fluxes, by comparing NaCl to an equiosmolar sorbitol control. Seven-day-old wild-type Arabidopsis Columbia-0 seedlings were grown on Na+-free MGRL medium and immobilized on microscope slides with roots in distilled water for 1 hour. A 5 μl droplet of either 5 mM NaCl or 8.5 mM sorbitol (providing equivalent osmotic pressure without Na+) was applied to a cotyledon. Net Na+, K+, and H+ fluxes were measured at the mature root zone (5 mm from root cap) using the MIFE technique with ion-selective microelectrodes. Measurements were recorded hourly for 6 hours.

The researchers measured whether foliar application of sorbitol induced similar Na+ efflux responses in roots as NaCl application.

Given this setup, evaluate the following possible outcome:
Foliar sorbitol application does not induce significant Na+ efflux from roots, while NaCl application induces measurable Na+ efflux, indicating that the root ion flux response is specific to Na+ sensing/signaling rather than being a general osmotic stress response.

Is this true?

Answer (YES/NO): YES